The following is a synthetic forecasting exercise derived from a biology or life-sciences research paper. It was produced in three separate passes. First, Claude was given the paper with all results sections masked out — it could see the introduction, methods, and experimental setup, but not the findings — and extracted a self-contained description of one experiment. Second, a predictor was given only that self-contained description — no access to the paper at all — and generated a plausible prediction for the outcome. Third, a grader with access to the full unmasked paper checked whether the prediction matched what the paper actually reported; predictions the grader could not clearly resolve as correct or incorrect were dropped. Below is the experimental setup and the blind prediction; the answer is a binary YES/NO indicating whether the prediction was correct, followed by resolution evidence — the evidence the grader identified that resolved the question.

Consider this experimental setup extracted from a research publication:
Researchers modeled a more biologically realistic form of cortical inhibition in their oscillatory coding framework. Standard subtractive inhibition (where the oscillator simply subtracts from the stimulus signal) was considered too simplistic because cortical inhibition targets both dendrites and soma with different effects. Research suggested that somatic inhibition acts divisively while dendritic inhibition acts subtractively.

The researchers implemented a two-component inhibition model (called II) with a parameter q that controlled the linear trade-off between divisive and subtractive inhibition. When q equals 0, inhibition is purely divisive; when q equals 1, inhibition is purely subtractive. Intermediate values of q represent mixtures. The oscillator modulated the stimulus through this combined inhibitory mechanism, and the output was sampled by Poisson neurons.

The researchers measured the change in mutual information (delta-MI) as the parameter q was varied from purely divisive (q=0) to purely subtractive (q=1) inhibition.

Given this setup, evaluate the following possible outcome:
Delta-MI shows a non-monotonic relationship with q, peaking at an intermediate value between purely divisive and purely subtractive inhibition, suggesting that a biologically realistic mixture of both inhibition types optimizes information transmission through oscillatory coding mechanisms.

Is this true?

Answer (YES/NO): NO